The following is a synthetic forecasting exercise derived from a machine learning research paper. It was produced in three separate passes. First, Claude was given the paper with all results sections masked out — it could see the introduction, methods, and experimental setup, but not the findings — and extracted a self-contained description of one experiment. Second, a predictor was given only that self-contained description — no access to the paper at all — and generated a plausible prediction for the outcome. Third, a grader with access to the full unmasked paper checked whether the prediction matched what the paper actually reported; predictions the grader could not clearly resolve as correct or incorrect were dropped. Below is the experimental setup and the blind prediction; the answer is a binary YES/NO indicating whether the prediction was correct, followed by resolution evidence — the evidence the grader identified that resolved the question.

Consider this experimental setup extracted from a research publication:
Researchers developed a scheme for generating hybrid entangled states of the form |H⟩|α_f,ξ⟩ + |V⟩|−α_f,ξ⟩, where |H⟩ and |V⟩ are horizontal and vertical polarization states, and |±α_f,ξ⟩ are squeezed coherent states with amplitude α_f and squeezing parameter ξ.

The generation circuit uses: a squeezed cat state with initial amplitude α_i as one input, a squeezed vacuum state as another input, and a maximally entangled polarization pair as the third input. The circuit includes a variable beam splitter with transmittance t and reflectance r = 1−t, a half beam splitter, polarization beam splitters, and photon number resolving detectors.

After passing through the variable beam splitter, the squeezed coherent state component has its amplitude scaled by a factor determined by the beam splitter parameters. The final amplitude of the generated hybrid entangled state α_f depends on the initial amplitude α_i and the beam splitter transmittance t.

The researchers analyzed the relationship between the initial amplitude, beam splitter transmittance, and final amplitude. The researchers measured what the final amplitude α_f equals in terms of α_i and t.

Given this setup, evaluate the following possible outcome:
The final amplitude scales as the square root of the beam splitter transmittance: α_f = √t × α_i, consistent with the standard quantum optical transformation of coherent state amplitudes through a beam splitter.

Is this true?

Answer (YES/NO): YES